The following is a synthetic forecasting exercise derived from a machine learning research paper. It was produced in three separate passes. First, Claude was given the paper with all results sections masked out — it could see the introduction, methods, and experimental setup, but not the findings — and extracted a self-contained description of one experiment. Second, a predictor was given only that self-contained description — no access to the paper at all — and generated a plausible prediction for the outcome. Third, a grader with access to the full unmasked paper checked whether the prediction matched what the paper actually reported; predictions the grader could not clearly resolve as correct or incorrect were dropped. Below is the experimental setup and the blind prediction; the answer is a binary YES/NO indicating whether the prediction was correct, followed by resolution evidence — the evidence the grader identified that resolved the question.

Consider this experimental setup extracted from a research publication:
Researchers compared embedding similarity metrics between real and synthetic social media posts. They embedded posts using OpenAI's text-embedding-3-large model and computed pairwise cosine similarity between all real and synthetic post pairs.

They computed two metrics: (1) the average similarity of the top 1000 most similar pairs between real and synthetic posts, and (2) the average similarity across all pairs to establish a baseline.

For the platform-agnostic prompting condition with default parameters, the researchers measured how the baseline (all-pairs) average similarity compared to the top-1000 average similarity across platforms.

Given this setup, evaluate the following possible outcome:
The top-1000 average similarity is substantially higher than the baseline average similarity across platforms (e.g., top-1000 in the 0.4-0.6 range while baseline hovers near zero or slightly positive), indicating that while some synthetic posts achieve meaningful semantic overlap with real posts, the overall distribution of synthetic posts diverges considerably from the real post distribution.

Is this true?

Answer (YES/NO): NO